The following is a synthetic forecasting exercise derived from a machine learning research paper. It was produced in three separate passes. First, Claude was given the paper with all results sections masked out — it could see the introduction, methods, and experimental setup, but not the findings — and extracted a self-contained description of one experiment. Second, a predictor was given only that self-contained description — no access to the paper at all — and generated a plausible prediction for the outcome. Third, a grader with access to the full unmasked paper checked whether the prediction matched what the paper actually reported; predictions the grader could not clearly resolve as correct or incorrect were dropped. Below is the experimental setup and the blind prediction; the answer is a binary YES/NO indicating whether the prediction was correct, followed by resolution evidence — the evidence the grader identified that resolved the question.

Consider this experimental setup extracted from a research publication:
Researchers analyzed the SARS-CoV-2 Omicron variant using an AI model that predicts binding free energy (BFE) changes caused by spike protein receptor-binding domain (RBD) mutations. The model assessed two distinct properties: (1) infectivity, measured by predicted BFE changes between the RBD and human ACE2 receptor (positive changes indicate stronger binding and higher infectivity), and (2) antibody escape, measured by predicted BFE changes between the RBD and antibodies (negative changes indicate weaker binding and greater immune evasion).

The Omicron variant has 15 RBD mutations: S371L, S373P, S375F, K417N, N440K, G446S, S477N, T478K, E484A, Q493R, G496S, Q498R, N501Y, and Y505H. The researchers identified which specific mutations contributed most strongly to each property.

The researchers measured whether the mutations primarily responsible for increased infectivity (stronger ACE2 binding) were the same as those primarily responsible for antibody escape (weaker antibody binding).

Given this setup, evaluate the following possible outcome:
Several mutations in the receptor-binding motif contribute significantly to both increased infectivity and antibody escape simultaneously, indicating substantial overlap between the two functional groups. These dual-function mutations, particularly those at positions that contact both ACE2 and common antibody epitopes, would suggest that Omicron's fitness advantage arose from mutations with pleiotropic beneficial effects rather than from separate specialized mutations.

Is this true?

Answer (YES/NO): NO